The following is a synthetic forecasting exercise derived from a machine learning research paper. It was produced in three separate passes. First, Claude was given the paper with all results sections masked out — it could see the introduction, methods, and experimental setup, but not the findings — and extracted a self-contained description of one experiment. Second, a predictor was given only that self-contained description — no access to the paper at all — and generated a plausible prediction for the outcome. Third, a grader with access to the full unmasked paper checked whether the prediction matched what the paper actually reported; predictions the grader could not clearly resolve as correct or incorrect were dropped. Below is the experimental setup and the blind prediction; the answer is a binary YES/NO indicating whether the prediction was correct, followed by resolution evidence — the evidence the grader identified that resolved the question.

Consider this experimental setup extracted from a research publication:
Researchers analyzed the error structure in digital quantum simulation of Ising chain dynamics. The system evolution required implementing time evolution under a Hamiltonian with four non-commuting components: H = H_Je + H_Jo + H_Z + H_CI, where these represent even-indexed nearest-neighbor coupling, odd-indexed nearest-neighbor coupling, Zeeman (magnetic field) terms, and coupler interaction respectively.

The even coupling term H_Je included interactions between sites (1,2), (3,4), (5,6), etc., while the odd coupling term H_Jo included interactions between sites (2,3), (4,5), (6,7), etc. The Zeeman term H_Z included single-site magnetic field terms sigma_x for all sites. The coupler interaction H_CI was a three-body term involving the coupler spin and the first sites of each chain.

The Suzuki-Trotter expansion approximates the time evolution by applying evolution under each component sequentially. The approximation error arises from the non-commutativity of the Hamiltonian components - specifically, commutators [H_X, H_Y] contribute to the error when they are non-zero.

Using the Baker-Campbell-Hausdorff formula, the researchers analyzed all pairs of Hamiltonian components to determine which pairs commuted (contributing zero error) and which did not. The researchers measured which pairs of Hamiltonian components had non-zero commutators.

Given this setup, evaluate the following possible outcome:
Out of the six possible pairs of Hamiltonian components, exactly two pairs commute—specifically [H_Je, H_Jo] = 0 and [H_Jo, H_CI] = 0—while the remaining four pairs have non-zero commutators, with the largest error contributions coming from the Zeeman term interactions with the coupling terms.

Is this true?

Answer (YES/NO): NO